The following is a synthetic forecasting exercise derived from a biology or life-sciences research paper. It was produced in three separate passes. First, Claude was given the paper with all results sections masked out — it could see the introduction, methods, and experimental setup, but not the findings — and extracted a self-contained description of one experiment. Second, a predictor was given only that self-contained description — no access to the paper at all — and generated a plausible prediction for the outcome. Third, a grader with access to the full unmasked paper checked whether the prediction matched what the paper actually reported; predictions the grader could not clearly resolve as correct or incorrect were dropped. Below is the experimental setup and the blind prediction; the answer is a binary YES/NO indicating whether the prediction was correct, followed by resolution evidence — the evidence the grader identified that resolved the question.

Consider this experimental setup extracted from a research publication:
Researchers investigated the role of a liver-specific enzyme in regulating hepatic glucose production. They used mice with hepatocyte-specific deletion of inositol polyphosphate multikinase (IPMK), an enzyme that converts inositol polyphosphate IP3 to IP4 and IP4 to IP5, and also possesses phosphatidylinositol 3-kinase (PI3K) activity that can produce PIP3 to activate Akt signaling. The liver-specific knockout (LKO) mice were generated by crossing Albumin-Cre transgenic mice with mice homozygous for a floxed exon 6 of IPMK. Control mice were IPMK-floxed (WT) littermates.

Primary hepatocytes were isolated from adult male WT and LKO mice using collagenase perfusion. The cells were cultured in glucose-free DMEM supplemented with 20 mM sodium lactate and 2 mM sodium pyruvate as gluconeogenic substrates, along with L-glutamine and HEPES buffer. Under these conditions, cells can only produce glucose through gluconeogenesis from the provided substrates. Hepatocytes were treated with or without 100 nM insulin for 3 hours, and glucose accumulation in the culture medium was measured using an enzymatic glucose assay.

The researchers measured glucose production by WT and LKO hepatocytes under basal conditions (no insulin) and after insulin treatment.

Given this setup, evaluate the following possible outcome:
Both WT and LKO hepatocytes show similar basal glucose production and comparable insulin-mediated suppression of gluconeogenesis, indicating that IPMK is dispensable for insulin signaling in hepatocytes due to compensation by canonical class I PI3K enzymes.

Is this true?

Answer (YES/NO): NO